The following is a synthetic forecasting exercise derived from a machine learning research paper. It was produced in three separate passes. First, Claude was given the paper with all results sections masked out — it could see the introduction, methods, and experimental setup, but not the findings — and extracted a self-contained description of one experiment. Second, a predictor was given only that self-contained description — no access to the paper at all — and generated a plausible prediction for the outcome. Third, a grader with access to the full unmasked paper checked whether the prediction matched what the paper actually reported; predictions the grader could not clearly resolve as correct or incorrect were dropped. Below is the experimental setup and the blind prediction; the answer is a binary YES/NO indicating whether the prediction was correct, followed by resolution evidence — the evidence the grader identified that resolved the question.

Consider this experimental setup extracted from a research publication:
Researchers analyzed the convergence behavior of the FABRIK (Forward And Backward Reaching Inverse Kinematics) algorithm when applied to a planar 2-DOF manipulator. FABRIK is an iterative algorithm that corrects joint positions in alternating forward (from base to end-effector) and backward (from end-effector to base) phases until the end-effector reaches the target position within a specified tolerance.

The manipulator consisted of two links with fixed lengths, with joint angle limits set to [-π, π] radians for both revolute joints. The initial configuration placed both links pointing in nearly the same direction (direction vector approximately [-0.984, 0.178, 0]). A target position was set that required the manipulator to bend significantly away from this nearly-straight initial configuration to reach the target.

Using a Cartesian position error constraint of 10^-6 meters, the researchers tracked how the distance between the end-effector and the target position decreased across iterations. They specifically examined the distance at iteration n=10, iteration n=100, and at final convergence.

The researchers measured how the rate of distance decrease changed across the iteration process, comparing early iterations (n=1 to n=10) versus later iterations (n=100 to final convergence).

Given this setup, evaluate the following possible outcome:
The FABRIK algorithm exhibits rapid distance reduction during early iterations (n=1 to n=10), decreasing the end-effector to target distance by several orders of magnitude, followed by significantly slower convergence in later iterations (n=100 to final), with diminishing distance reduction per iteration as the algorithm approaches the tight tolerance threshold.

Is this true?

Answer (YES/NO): YES